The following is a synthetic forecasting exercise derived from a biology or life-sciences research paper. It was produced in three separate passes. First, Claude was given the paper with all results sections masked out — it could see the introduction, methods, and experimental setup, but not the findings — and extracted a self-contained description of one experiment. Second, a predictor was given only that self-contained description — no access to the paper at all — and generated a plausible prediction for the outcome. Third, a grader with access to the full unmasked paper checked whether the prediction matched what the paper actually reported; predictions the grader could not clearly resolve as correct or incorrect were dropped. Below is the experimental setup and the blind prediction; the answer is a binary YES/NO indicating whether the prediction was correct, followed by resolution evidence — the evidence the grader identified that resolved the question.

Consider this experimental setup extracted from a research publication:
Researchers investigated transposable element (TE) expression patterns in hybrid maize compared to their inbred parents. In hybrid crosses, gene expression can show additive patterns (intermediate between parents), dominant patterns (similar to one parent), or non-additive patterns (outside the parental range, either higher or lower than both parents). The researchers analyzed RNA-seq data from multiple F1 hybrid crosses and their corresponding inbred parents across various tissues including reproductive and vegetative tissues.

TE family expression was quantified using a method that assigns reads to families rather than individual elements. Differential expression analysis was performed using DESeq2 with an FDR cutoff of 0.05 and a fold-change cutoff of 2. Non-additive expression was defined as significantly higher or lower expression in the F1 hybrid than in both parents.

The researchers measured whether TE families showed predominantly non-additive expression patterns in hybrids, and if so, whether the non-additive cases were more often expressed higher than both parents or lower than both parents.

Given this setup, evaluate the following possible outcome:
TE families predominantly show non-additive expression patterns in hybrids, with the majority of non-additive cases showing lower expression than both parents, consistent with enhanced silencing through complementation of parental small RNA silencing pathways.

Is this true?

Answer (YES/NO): NO